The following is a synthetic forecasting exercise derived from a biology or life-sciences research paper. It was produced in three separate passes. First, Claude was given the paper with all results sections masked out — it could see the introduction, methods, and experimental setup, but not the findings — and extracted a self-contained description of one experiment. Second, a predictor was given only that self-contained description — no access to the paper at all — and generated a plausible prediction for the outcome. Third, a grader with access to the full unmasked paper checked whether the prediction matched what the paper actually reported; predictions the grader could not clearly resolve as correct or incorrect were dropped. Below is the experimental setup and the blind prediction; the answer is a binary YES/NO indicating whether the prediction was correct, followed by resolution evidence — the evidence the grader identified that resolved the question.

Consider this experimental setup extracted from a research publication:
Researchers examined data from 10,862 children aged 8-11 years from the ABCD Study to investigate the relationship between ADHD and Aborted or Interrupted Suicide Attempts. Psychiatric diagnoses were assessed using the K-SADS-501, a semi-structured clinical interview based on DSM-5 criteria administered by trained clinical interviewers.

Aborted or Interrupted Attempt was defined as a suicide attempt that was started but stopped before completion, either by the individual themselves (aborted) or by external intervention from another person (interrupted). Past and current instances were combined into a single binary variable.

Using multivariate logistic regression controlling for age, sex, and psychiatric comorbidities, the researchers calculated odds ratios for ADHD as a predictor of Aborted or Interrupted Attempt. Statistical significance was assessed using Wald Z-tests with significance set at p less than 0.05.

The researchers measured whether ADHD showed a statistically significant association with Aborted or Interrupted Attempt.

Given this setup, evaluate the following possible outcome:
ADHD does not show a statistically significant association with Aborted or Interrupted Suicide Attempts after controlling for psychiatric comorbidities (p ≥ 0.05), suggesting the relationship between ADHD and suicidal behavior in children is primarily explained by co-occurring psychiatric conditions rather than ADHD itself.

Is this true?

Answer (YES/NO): NO